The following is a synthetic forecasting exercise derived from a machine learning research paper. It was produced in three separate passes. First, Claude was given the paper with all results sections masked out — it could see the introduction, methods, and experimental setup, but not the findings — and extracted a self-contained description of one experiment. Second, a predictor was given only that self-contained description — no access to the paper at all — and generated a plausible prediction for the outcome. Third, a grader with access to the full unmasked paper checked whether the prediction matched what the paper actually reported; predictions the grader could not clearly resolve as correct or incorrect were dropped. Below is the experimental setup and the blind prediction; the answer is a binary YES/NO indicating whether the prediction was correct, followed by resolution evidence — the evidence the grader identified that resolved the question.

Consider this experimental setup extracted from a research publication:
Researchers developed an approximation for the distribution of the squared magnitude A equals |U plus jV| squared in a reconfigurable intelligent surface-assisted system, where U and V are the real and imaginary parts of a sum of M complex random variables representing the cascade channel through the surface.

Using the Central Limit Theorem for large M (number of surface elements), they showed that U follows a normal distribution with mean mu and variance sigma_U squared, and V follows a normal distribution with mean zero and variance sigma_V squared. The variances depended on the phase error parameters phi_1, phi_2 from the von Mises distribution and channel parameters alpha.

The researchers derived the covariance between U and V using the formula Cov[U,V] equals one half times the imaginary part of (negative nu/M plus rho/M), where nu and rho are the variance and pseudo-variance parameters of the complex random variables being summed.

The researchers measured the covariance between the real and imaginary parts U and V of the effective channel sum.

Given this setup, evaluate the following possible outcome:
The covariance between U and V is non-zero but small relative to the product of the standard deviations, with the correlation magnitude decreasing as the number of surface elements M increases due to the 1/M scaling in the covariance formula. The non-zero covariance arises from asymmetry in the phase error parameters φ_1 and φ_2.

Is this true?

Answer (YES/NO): NO